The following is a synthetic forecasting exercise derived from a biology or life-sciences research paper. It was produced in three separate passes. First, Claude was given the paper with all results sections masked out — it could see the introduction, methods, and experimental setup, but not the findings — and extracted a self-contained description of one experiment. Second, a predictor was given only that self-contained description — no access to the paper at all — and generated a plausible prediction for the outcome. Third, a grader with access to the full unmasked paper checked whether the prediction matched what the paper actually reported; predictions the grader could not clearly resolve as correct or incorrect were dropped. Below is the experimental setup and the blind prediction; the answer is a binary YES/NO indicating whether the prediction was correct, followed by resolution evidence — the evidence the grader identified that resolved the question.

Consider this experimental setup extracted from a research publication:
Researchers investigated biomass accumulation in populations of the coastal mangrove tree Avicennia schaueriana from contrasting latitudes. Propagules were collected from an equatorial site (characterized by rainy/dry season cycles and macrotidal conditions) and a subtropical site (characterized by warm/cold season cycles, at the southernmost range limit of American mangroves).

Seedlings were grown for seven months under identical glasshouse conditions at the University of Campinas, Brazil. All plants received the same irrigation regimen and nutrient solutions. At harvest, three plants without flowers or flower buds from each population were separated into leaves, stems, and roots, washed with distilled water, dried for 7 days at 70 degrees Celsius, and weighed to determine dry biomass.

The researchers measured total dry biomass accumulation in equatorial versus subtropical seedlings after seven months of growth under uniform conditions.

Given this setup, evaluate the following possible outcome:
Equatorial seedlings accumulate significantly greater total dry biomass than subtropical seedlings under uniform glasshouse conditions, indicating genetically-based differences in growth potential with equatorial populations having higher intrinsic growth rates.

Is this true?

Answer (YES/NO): NO